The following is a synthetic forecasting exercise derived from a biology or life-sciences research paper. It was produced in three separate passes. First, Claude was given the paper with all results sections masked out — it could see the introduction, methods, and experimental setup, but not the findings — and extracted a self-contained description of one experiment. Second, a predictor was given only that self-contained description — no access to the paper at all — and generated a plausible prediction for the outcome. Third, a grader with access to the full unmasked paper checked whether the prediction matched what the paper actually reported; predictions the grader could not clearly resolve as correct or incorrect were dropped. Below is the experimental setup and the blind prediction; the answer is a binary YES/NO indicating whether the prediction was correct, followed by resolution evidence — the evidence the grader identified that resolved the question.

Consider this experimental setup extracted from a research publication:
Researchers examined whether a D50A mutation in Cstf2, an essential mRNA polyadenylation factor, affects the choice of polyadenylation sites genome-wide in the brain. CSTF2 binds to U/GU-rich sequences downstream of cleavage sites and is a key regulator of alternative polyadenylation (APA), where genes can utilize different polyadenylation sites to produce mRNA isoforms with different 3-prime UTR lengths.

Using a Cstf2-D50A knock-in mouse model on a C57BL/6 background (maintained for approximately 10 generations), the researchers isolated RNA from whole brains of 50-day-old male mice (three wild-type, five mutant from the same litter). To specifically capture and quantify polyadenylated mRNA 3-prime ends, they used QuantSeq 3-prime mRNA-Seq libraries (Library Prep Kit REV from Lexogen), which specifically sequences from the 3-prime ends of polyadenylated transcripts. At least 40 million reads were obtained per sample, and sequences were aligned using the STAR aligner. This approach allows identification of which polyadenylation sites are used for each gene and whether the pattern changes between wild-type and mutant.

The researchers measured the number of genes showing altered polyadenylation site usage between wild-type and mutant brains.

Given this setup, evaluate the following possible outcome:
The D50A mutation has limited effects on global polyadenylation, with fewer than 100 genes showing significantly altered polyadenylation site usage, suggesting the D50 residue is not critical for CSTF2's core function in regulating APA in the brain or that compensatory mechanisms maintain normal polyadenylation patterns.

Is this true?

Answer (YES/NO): NO